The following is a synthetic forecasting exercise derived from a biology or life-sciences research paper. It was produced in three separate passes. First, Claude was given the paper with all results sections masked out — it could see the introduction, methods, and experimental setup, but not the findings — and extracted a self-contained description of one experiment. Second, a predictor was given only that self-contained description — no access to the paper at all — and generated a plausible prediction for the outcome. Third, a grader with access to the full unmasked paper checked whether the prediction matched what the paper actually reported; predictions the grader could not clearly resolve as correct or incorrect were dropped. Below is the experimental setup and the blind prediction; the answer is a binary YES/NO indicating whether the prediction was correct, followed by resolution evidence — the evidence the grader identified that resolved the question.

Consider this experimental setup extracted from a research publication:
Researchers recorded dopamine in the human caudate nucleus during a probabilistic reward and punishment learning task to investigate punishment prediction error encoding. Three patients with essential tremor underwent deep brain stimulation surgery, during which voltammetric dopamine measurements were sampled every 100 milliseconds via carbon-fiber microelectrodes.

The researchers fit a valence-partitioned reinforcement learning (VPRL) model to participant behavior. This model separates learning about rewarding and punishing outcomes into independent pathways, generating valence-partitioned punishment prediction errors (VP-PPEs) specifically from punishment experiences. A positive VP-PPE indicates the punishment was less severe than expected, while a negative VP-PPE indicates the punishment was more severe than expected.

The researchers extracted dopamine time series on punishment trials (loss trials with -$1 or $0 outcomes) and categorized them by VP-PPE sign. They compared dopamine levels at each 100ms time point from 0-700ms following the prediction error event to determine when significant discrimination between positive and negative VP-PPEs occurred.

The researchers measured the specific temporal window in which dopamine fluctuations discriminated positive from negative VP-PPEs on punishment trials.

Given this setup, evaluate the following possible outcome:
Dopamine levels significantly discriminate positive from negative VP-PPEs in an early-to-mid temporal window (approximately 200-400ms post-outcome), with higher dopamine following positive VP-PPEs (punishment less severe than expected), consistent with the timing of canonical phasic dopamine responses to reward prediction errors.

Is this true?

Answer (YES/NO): NO